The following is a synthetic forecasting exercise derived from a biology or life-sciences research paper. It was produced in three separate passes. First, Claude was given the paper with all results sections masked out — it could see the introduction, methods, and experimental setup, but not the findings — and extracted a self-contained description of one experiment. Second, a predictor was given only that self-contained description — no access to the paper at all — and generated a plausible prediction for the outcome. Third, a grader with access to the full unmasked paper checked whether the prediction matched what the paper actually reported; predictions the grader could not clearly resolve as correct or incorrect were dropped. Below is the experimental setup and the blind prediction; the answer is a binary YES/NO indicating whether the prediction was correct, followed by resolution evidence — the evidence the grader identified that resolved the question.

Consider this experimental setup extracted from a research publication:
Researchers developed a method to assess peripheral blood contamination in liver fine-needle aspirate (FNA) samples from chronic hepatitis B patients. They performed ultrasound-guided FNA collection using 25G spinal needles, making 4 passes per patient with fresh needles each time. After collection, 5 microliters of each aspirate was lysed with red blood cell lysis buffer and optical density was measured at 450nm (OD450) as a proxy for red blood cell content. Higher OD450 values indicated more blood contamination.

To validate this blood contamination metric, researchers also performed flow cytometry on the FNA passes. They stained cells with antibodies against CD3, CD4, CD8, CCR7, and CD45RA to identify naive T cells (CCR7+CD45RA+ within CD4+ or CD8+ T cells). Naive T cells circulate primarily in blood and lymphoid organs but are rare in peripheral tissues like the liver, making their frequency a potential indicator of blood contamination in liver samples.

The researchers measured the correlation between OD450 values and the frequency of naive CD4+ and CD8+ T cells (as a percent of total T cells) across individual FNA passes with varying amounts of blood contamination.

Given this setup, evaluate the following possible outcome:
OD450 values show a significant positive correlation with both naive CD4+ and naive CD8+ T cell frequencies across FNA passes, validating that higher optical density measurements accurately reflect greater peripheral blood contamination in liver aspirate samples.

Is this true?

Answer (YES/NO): YES